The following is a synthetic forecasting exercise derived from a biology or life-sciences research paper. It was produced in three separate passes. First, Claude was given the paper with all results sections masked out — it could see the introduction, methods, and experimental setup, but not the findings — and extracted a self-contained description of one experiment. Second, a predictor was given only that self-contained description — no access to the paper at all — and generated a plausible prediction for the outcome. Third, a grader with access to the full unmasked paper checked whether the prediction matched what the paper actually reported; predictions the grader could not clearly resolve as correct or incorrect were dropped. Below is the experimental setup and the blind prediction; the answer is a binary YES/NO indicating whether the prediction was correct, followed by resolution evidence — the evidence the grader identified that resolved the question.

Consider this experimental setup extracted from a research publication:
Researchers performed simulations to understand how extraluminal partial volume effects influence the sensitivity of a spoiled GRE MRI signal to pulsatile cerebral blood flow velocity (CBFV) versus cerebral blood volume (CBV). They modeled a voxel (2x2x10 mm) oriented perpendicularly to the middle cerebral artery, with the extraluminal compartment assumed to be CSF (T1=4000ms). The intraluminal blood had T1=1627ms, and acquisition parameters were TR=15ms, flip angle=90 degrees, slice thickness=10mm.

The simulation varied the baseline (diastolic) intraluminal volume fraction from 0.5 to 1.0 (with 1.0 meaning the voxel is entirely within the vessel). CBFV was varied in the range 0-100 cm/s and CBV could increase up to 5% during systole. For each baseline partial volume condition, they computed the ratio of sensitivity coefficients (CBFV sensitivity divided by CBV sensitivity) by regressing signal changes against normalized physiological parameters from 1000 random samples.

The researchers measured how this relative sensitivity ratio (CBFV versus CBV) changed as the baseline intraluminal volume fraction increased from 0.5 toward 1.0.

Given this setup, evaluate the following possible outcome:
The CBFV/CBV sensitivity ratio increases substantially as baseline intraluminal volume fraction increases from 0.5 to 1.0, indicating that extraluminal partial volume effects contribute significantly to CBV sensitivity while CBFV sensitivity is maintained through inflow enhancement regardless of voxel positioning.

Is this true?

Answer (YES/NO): NO